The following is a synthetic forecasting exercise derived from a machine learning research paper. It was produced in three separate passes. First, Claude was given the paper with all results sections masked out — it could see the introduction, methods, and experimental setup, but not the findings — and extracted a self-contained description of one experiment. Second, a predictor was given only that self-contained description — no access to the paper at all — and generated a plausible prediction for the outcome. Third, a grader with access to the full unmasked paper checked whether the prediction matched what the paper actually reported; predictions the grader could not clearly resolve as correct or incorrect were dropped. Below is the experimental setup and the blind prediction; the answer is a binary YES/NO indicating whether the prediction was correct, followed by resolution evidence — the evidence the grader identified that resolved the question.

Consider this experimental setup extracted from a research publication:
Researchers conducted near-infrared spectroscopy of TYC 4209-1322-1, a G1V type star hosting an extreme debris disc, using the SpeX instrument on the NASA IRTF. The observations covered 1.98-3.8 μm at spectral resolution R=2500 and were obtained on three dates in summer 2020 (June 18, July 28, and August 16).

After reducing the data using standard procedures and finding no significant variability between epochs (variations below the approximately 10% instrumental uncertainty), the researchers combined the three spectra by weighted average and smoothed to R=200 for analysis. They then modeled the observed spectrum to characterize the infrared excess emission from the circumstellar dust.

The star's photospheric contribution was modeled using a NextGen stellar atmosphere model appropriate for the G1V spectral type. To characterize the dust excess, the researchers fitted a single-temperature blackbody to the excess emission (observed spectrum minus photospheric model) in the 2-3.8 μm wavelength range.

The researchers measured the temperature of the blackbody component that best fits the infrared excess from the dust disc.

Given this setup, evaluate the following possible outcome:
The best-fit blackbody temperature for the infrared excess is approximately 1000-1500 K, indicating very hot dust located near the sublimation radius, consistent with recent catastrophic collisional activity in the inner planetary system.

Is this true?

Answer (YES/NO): YES